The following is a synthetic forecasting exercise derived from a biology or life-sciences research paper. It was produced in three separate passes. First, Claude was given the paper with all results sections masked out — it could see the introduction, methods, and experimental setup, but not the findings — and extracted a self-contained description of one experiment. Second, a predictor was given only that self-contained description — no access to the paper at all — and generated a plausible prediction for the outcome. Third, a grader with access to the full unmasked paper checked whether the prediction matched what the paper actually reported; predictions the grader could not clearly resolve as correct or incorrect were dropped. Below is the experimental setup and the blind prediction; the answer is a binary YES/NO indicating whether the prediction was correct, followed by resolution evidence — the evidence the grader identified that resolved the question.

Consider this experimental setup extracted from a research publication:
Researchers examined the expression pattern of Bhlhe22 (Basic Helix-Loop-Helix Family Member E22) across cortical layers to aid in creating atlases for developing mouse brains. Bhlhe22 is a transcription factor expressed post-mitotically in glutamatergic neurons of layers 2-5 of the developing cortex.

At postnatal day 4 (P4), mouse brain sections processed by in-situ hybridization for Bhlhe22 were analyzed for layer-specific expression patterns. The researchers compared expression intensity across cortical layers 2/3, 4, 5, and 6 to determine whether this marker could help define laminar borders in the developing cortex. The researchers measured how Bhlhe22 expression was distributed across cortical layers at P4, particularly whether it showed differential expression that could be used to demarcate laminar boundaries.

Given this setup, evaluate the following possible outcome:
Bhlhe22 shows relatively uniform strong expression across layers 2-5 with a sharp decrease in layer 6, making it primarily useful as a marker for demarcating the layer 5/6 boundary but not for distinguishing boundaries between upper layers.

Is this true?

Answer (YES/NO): NO